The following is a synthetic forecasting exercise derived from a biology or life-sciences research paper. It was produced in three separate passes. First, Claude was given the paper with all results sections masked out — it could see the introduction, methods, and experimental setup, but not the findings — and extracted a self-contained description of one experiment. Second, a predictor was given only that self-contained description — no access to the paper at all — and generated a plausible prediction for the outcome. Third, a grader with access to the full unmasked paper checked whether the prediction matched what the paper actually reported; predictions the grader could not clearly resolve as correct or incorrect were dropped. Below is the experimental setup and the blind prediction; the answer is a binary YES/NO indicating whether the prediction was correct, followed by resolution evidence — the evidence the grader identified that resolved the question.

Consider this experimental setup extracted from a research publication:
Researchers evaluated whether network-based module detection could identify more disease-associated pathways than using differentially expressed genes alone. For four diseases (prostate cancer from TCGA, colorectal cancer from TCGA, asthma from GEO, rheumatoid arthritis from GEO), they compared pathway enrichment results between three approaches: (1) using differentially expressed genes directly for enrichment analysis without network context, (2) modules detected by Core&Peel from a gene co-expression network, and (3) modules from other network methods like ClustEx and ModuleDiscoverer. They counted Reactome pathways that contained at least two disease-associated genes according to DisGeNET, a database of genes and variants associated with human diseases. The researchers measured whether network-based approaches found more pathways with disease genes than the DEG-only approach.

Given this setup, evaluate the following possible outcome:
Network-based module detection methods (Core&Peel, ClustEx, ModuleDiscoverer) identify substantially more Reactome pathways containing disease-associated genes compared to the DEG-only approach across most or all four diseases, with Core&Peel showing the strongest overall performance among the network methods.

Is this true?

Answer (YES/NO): YES